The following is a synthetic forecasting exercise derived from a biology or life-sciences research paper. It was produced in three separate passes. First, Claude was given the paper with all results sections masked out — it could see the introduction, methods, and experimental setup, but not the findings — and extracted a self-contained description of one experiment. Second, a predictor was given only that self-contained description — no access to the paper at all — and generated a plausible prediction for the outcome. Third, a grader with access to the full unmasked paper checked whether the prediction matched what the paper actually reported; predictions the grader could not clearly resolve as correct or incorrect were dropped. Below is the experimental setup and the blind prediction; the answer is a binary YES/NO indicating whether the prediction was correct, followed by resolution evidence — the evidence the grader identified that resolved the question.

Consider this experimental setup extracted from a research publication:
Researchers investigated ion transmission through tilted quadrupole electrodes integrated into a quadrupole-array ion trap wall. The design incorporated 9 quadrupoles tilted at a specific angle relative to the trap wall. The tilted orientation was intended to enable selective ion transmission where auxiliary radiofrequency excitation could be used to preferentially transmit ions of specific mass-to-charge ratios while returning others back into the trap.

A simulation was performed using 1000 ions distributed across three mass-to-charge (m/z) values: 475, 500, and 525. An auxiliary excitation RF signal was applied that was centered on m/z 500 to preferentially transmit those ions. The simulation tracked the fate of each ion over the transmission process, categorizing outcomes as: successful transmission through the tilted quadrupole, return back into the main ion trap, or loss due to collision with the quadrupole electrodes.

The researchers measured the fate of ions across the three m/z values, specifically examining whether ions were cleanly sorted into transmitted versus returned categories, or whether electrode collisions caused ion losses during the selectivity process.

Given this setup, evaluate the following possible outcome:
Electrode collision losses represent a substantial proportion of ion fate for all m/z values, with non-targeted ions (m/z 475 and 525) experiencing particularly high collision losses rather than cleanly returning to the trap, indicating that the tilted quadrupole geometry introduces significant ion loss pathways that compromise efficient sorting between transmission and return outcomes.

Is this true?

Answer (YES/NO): NO